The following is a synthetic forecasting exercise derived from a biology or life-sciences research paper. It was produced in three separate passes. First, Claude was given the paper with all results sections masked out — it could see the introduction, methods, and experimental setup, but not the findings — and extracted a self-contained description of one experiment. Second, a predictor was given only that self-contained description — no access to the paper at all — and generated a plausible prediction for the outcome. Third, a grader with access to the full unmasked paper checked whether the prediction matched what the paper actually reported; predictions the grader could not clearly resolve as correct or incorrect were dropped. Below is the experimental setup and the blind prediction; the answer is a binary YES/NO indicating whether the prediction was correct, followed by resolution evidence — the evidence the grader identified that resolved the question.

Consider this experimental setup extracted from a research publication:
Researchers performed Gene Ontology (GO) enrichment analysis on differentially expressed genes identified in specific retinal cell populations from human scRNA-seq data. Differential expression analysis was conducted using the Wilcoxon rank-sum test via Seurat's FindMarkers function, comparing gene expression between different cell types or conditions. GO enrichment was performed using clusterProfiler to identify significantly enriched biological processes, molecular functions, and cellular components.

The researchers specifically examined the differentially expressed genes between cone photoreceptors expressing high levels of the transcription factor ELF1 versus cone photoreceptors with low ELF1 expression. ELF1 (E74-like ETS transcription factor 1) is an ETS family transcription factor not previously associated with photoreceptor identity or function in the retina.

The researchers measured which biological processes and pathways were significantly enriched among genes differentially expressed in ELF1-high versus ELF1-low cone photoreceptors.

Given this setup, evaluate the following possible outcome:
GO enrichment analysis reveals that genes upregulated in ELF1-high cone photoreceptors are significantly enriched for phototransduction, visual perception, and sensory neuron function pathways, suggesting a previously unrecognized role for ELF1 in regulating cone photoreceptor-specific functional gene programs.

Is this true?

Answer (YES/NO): NO